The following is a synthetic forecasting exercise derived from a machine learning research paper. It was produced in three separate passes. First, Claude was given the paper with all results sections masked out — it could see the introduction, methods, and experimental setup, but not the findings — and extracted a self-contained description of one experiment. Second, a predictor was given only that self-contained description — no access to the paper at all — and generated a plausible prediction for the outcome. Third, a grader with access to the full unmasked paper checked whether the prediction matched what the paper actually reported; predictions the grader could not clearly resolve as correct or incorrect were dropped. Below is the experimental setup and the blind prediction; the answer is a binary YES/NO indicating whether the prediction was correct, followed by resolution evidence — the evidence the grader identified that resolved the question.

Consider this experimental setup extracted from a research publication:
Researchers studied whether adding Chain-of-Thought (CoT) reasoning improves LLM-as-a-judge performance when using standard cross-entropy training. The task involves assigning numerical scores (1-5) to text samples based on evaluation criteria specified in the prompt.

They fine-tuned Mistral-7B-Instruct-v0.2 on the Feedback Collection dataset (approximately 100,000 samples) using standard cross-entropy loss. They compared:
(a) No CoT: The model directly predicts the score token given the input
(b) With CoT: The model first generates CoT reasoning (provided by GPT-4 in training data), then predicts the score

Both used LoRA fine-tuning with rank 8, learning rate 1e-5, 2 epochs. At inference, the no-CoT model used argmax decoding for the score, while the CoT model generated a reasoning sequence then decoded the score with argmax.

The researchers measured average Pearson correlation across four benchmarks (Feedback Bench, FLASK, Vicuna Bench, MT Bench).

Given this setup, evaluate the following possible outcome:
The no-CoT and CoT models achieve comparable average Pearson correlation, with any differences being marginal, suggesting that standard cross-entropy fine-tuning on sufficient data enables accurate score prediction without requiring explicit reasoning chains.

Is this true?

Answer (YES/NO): NO